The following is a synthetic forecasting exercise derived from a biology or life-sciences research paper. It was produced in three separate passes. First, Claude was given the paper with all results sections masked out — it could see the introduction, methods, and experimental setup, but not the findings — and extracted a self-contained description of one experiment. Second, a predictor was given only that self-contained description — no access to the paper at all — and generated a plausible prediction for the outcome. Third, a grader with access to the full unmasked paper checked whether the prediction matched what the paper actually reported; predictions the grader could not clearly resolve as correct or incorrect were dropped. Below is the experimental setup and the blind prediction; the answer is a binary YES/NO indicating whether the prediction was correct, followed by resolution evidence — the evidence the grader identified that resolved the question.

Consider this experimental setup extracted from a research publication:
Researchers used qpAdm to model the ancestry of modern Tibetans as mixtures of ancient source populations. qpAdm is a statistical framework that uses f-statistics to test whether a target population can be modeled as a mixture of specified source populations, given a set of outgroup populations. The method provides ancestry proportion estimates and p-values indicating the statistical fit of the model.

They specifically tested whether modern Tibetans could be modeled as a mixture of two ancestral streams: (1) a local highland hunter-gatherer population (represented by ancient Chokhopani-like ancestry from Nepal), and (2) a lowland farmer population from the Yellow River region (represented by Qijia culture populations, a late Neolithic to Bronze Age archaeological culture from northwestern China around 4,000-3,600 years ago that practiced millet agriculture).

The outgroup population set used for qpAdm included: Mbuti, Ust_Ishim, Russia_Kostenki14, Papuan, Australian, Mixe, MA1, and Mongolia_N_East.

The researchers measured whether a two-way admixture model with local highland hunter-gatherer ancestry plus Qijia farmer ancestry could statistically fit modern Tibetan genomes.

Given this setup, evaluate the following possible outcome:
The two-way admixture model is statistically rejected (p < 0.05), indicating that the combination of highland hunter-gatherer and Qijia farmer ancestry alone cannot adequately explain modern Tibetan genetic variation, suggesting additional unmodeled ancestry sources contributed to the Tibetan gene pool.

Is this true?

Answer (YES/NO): YES